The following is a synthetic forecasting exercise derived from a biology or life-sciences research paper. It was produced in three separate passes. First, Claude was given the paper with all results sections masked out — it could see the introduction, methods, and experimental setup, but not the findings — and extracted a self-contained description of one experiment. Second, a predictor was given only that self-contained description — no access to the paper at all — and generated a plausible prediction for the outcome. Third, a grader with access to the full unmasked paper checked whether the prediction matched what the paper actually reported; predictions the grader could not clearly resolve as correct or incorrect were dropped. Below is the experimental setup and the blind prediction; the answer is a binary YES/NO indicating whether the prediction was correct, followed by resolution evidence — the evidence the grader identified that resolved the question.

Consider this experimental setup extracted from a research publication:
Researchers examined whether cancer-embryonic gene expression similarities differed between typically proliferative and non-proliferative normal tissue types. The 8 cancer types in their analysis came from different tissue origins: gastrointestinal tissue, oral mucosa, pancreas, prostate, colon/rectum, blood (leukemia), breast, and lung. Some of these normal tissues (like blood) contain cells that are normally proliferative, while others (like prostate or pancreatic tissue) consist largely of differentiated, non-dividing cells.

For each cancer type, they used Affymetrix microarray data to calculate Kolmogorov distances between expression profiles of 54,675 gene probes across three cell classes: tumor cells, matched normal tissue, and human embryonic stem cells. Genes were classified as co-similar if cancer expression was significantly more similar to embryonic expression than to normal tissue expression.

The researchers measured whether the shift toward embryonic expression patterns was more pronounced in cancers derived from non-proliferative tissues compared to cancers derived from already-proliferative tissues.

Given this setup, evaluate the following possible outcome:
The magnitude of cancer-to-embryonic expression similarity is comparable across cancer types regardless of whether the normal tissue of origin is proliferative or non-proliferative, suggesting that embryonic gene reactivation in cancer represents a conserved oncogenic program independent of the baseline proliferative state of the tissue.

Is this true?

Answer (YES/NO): NO